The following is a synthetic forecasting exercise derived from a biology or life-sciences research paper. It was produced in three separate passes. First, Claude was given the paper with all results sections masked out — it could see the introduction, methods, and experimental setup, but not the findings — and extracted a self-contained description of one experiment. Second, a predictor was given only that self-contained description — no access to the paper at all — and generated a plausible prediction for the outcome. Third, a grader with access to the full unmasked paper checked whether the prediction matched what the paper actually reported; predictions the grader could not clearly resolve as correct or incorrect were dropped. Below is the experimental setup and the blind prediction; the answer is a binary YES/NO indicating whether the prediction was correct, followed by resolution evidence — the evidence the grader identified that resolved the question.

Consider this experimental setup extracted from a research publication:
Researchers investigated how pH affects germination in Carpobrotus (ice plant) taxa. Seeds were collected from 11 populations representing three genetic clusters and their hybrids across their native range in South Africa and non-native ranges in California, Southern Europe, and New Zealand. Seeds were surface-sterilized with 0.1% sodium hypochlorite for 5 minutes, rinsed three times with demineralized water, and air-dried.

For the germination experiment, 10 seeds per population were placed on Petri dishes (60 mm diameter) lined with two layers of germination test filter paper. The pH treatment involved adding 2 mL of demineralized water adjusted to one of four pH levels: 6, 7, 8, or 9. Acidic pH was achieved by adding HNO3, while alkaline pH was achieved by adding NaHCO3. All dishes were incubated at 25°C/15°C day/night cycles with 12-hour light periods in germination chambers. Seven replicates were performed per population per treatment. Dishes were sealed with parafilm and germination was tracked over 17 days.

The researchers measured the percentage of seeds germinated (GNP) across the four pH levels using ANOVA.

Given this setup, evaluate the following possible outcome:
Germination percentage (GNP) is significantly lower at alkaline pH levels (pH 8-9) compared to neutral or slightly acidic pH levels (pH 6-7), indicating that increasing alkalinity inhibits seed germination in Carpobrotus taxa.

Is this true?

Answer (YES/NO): NO